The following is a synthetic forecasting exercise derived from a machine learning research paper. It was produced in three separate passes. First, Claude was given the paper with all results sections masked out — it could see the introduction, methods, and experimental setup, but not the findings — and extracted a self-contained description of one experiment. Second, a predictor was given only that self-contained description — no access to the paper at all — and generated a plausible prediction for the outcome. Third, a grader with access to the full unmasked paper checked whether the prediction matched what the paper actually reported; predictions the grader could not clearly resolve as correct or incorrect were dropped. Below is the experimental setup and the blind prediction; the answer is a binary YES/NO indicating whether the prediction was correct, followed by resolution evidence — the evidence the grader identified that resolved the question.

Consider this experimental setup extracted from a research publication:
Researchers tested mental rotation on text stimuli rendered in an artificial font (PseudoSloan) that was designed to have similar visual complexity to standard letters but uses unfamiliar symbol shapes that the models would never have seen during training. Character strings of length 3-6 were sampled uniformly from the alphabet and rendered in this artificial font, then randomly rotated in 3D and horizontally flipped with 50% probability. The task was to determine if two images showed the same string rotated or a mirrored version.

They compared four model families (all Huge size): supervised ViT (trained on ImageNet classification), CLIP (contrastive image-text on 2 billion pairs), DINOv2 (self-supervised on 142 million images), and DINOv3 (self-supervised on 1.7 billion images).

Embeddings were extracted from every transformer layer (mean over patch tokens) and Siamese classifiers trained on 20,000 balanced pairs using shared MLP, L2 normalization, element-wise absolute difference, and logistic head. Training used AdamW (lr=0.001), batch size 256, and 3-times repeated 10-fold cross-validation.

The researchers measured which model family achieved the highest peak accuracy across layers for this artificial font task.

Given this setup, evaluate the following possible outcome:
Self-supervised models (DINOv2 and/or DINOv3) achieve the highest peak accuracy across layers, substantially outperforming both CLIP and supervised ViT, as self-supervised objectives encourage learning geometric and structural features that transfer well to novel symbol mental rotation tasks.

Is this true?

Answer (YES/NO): NO